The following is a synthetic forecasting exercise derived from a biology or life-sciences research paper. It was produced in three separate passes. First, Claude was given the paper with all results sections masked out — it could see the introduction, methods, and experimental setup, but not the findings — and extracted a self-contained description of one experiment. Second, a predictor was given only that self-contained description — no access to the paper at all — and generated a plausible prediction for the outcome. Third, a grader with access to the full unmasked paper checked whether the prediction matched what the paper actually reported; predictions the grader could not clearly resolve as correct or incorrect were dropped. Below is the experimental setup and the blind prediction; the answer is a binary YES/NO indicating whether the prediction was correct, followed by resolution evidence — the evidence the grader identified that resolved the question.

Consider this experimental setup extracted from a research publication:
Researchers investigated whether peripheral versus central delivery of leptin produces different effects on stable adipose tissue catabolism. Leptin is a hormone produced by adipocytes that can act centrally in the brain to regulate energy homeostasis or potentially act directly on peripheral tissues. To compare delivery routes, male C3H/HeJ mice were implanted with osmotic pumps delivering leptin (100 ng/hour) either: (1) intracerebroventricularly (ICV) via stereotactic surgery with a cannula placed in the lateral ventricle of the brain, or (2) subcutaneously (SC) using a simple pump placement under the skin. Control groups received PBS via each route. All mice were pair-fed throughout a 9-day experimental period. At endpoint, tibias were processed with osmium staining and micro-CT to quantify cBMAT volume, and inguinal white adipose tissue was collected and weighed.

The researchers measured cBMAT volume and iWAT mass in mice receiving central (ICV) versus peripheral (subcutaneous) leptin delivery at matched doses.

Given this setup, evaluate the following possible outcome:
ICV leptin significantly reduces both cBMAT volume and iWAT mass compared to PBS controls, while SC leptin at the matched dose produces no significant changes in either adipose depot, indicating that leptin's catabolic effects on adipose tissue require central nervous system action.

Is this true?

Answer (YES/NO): NO